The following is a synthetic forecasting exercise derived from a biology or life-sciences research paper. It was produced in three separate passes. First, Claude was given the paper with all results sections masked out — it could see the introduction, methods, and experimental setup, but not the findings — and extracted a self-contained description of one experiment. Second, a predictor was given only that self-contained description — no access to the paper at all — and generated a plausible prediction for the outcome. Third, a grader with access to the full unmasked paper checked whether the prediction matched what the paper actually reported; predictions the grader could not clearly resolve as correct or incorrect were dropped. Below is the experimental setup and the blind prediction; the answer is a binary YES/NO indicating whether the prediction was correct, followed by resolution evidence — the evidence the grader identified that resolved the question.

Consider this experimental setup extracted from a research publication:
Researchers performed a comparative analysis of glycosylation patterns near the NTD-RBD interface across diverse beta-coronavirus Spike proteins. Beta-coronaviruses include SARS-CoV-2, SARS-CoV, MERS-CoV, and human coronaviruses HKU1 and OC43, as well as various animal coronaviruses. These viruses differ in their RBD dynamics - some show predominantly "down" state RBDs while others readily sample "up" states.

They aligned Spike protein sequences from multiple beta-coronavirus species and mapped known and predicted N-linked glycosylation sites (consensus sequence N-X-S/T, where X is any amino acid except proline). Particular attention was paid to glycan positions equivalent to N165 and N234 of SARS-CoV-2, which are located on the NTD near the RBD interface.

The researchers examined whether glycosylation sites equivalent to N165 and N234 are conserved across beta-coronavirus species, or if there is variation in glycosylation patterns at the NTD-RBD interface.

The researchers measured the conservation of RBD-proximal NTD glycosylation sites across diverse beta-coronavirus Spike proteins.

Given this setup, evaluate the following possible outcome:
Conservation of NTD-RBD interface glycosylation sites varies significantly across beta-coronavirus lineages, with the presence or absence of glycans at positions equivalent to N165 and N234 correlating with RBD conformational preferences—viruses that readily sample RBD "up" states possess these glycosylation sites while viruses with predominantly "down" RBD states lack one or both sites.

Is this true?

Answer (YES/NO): YES